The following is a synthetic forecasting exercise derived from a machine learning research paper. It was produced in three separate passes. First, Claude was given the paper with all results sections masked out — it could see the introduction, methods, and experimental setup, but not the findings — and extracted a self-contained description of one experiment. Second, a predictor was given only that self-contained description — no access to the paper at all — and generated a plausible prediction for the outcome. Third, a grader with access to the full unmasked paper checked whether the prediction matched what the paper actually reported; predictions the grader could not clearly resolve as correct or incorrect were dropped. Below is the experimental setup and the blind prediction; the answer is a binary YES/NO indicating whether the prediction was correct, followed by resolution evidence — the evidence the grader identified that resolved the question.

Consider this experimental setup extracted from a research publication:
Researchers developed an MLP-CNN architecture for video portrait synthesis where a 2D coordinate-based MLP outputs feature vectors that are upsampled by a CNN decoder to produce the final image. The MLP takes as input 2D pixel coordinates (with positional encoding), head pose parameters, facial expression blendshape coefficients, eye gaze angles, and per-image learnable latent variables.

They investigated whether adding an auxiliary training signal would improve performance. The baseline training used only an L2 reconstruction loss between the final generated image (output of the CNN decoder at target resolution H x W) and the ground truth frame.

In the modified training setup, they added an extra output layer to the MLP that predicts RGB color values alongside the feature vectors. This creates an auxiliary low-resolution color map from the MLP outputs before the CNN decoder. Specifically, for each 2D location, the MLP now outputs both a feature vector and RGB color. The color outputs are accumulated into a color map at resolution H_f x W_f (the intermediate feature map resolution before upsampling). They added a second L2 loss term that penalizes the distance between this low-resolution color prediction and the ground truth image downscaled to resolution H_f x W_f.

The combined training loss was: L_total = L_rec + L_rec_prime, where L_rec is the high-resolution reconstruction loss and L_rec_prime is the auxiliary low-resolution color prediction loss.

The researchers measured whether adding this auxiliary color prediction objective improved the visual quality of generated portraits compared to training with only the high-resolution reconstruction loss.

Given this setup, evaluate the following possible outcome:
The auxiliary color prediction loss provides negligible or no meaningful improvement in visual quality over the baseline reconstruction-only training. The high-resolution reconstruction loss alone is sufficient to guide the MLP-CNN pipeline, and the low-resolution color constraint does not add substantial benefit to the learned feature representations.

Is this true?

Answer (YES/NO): NO